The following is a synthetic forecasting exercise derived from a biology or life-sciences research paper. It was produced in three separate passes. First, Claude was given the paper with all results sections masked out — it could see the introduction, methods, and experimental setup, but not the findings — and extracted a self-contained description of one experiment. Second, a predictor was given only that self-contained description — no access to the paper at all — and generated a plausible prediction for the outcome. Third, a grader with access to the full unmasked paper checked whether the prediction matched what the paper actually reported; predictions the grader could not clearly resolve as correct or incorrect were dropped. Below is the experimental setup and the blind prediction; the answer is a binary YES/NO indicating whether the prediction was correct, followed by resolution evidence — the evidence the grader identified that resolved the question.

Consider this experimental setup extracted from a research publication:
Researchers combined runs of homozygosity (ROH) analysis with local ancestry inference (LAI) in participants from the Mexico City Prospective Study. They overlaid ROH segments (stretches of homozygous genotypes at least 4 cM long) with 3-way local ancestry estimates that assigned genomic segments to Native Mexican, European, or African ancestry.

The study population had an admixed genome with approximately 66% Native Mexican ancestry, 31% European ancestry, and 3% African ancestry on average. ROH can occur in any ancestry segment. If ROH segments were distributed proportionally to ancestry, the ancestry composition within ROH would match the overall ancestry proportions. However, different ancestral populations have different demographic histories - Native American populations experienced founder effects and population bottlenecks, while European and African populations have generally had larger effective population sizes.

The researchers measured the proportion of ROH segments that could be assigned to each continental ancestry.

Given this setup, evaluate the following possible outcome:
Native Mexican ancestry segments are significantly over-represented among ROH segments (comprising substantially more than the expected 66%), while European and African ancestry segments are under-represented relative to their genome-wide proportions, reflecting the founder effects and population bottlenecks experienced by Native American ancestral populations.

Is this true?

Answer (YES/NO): YES